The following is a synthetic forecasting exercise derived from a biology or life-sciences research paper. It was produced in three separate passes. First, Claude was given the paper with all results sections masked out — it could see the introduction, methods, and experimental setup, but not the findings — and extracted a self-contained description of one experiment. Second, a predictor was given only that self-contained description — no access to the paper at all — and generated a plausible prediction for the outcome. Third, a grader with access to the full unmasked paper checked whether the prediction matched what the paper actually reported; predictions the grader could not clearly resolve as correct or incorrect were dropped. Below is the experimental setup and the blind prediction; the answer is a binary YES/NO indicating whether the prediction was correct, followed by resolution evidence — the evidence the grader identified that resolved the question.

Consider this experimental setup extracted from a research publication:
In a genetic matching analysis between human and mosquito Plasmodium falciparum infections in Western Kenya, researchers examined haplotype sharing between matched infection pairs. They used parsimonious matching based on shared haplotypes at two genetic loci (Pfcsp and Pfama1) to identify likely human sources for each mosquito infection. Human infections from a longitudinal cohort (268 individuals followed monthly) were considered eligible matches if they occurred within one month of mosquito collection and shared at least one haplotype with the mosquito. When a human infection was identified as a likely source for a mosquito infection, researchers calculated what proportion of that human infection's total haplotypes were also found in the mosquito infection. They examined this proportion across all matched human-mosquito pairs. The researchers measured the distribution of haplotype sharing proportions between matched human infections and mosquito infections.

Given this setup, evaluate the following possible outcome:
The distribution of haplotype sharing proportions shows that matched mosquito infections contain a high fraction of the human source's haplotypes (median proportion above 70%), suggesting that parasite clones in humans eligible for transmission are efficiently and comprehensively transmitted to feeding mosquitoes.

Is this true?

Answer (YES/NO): NO